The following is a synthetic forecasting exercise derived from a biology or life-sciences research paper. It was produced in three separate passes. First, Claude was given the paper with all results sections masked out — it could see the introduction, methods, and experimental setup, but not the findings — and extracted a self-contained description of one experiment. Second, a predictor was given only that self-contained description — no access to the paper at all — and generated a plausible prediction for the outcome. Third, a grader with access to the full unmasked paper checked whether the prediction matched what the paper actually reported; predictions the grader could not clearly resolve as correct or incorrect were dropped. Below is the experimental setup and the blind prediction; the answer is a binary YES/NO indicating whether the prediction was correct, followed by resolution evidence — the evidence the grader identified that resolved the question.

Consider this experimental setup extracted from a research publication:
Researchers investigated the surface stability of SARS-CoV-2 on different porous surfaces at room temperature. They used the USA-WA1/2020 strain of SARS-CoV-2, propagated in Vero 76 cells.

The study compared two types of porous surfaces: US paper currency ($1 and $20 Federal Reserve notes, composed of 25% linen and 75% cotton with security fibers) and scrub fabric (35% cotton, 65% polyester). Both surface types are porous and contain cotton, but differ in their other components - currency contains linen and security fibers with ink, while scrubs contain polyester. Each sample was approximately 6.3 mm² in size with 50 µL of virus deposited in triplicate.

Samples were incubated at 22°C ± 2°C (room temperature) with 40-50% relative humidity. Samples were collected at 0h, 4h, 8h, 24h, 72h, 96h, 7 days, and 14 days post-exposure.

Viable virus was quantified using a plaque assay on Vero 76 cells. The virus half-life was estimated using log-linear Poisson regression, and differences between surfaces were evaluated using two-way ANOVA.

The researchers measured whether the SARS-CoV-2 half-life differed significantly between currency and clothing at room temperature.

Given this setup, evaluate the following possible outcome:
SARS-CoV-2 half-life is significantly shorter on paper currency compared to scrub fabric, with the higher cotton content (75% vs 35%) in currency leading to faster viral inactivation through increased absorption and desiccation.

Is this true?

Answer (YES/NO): NO